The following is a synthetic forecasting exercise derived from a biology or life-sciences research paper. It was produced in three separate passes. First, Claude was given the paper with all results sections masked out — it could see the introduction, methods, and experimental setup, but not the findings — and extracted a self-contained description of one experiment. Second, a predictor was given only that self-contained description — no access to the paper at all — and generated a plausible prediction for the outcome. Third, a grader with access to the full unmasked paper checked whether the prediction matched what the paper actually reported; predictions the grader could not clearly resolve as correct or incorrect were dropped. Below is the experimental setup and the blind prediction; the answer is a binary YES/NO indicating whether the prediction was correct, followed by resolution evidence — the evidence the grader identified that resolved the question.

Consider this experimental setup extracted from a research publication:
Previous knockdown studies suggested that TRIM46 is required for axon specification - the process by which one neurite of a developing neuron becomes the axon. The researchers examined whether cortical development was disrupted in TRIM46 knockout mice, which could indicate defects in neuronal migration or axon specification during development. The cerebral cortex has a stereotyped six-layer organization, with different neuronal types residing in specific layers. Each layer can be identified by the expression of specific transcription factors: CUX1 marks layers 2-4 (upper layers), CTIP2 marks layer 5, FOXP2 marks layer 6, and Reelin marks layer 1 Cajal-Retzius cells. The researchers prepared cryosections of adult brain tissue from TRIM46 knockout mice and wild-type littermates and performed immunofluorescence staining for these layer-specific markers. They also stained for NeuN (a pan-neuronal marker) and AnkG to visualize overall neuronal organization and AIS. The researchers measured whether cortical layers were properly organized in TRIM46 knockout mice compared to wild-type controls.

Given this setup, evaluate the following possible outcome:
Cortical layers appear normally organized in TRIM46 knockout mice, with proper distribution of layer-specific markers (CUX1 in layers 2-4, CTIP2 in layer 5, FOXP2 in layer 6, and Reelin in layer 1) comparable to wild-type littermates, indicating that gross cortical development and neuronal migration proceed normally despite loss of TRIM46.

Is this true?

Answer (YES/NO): YES